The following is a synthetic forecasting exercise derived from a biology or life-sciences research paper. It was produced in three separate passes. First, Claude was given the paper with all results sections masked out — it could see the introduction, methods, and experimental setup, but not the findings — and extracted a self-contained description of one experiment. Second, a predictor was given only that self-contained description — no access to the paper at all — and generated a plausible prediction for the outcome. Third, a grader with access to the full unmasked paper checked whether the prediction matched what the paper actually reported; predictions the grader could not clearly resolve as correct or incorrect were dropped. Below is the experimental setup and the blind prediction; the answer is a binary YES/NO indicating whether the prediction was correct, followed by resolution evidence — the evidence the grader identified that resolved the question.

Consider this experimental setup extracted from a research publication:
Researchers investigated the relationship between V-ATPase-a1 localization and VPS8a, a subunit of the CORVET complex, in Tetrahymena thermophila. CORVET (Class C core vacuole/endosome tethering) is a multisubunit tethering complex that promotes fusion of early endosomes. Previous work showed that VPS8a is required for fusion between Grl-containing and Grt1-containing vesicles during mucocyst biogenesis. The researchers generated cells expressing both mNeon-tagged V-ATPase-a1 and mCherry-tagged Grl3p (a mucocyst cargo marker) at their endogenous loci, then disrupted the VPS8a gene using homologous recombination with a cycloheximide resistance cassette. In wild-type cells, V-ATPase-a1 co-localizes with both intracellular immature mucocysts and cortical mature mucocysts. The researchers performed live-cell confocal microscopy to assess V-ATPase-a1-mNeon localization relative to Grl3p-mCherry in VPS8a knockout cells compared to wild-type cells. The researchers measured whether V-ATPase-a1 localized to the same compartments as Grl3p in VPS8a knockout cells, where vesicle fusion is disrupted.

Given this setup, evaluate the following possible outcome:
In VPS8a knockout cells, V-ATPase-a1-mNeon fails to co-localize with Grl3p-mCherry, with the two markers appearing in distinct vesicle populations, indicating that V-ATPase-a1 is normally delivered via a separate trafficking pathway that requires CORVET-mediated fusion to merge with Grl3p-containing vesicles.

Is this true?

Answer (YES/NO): YES